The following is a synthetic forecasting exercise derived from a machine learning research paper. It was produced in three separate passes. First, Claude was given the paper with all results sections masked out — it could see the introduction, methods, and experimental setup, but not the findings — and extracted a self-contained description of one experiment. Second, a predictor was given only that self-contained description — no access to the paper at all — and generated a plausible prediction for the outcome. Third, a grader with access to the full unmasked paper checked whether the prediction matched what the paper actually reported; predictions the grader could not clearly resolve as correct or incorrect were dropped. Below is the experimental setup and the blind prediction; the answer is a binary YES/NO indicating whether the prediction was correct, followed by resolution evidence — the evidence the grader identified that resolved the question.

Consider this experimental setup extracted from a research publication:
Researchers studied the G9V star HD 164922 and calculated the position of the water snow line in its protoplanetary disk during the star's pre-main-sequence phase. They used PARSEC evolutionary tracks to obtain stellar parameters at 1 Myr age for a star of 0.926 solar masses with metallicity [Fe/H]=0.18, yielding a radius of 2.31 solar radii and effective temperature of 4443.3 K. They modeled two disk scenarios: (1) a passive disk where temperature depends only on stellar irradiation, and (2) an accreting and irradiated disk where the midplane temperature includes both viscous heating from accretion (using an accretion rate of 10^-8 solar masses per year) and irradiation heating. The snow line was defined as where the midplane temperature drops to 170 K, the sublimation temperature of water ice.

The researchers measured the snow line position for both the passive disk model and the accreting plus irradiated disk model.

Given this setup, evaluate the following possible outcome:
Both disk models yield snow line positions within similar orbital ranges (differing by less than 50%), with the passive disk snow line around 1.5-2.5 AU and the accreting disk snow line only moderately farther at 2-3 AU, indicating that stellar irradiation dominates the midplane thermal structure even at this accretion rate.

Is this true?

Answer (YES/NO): NO